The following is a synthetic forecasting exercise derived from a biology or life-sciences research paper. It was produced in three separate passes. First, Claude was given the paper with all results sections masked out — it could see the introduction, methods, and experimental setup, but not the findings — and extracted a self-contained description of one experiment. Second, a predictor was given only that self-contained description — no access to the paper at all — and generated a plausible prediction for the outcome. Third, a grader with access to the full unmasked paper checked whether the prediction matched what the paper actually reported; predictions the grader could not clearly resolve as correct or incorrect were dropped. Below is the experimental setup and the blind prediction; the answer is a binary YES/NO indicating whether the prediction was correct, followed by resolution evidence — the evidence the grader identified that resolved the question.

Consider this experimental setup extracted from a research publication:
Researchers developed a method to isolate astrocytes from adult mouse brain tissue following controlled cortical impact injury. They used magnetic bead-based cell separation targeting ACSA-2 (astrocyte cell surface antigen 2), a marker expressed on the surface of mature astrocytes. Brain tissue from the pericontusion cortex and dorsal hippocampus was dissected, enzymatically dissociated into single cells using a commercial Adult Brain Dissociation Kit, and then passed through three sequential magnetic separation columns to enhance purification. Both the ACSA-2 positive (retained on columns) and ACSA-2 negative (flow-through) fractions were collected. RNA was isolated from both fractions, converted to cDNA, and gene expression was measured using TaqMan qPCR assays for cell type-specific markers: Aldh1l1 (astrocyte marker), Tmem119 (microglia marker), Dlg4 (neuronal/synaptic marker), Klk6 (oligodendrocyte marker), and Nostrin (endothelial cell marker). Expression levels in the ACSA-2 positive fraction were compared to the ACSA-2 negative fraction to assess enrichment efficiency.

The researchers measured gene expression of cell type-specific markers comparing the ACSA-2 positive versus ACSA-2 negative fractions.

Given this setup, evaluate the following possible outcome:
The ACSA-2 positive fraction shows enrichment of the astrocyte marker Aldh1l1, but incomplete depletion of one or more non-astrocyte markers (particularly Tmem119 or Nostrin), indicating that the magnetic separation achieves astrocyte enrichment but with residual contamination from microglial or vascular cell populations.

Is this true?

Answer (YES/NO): NO